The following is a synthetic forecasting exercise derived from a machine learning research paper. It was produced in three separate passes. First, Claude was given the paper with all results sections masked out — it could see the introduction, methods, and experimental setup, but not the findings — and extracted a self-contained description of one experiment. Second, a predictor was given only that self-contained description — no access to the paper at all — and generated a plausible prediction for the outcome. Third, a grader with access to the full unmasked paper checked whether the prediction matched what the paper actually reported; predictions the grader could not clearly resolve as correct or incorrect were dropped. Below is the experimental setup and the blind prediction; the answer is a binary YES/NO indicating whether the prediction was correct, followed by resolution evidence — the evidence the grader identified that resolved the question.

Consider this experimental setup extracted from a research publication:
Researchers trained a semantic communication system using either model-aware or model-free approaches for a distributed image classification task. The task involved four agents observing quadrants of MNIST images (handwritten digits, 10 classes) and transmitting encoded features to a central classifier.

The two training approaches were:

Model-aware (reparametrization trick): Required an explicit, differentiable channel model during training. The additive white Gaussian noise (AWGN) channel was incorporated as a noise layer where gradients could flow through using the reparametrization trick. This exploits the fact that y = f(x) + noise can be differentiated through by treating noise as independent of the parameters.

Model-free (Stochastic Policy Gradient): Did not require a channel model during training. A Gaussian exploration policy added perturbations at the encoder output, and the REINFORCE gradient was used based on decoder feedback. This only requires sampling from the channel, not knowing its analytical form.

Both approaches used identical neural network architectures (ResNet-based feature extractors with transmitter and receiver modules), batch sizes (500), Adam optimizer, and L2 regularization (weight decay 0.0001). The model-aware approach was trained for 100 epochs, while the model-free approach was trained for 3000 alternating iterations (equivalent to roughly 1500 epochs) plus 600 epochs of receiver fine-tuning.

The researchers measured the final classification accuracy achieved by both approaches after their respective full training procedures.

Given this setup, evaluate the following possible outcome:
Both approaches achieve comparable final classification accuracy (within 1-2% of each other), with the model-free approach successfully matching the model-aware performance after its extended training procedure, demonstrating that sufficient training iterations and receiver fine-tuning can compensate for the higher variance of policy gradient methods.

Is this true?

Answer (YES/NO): YES